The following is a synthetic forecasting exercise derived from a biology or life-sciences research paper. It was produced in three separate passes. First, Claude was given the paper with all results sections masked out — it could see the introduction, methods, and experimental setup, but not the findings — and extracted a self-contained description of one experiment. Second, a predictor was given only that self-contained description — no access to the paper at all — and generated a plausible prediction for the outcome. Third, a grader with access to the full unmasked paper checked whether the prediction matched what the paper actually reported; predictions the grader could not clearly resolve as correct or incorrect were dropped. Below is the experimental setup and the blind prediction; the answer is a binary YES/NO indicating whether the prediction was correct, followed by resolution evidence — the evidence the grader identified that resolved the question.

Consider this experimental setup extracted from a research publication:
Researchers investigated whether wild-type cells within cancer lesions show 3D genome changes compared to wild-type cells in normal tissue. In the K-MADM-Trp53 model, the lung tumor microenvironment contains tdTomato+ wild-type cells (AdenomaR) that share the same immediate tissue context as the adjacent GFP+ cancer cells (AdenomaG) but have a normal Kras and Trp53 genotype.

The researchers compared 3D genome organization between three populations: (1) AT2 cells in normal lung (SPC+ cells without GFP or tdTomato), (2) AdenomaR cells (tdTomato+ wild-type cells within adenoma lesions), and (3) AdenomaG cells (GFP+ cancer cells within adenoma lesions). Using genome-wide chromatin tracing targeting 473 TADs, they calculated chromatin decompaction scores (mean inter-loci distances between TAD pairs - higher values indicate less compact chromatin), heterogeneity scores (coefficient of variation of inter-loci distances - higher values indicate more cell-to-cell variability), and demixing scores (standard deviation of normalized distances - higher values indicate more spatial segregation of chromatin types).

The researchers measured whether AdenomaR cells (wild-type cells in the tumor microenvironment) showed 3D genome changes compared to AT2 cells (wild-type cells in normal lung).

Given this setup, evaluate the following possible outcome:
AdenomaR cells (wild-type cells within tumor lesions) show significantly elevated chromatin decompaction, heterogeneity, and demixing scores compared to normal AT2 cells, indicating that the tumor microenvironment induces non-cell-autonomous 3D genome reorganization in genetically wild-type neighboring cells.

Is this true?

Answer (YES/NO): NO